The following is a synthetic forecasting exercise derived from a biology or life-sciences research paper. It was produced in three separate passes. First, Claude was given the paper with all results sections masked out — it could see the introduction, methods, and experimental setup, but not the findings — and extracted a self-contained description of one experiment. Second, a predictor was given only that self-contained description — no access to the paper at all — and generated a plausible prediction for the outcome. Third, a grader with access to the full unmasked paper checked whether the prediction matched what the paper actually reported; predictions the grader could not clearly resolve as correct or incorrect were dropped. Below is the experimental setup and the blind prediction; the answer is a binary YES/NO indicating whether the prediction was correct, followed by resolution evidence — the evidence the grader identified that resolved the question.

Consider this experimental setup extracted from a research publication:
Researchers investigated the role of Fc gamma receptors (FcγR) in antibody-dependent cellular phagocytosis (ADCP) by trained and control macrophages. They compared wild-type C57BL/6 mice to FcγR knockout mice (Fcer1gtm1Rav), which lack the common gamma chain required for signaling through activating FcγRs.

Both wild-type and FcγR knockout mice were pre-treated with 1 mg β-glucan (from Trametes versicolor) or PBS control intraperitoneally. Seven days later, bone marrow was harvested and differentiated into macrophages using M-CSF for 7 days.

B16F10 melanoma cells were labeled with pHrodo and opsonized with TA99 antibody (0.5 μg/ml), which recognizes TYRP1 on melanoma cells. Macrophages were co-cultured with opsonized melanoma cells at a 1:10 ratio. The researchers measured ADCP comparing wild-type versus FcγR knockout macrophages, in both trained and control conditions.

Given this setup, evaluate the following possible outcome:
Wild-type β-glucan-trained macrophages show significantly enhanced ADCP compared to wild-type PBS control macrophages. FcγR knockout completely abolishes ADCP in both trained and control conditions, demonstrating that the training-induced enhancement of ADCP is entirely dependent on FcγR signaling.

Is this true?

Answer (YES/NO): NO